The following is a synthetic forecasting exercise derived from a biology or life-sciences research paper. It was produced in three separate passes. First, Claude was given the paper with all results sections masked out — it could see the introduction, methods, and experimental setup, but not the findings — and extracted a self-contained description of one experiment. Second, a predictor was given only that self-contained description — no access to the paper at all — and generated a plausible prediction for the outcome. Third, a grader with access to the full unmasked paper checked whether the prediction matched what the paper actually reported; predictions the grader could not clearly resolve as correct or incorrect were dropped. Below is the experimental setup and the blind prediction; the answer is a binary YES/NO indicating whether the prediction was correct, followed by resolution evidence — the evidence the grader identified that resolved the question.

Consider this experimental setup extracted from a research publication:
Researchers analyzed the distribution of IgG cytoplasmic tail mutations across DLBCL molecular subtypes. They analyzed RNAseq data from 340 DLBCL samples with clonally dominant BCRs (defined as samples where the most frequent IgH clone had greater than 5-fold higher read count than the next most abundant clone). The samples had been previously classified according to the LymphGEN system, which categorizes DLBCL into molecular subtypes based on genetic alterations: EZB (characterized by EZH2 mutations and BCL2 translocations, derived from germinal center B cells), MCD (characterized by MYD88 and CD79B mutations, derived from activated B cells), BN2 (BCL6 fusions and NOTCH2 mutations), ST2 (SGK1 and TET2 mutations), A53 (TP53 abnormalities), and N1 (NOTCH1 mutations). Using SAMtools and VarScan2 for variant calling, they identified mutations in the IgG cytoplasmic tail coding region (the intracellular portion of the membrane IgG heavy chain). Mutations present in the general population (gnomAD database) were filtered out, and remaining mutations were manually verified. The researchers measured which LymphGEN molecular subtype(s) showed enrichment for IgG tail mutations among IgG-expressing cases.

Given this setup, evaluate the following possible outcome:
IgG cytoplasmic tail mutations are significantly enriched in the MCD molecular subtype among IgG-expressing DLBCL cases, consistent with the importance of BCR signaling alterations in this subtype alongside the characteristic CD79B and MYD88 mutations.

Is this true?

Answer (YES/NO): NO